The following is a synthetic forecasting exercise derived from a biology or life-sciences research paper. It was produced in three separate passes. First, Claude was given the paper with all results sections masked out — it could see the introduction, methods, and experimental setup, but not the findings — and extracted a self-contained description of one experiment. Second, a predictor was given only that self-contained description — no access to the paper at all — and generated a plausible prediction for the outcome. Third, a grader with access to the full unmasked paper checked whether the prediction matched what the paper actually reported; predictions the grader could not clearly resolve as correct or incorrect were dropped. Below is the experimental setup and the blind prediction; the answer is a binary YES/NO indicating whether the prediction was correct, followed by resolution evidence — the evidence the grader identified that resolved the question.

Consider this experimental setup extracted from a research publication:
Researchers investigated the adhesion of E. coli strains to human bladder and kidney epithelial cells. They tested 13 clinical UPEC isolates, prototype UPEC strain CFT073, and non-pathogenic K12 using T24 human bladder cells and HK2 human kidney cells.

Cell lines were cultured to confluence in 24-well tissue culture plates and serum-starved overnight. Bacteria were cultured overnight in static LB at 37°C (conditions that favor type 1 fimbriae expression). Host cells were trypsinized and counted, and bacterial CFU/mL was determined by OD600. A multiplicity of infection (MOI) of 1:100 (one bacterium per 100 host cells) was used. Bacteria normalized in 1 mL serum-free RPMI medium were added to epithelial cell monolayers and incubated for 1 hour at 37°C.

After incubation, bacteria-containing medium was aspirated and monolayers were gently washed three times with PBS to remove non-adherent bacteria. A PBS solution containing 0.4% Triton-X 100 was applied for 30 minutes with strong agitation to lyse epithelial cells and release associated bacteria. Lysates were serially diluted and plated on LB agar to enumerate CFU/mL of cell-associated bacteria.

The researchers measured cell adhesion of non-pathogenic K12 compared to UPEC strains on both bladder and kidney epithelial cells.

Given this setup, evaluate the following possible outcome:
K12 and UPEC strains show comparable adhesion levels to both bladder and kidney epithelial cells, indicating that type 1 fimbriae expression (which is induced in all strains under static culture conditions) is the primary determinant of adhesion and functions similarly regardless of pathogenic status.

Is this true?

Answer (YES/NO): NO